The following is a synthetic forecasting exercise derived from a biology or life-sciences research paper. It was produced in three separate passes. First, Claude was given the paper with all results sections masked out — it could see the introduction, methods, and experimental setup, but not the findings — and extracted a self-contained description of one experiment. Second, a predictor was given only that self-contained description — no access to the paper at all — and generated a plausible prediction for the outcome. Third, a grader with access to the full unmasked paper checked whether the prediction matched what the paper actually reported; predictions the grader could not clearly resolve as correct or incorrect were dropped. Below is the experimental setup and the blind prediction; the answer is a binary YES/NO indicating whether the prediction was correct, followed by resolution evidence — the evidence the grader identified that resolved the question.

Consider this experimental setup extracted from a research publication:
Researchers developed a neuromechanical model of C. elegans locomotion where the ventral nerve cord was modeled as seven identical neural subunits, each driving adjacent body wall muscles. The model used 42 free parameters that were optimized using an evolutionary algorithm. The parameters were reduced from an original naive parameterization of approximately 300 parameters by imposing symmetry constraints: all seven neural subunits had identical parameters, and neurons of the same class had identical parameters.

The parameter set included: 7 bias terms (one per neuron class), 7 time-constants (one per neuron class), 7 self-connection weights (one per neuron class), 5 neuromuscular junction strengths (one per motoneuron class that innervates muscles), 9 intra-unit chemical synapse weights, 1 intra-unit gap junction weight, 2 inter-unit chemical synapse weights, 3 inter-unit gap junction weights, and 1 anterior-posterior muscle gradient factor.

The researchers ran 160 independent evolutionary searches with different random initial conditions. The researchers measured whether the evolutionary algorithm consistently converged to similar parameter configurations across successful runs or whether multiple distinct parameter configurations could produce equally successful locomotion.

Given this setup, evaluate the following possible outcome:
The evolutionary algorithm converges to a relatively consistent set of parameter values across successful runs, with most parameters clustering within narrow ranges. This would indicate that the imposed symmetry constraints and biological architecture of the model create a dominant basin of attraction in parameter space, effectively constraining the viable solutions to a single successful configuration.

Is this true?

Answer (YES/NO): NO